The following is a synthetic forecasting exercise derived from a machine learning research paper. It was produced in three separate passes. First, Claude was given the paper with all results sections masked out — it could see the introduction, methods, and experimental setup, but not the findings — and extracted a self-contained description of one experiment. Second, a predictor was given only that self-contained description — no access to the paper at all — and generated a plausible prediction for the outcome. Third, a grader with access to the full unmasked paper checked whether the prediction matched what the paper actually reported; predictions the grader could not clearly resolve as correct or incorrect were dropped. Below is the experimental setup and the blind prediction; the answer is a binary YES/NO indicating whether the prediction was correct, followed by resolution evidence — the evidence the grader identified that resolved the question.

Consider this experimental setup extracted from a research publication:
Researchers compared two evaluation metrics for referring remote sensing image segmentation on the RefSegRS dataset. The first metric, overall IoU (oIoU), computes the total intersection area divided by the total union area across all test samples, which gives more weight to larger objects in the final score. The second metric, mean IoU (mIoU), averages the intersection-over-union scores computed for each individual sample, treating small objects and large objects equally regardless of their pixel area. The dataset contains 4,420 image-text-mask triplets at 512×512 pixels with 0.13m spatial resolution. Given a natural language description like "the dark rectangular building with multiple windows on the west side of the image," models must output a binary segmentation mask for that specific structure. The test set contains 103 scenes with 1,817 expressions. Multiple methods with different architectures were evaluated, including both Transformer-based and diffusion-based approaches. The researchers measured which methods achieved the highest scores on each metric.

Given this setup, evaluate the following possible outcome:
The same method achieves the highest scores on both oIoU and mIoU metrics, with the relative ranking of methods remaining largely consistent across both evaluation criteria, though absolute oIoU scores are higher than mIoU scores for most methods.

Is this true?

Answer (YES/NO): NO